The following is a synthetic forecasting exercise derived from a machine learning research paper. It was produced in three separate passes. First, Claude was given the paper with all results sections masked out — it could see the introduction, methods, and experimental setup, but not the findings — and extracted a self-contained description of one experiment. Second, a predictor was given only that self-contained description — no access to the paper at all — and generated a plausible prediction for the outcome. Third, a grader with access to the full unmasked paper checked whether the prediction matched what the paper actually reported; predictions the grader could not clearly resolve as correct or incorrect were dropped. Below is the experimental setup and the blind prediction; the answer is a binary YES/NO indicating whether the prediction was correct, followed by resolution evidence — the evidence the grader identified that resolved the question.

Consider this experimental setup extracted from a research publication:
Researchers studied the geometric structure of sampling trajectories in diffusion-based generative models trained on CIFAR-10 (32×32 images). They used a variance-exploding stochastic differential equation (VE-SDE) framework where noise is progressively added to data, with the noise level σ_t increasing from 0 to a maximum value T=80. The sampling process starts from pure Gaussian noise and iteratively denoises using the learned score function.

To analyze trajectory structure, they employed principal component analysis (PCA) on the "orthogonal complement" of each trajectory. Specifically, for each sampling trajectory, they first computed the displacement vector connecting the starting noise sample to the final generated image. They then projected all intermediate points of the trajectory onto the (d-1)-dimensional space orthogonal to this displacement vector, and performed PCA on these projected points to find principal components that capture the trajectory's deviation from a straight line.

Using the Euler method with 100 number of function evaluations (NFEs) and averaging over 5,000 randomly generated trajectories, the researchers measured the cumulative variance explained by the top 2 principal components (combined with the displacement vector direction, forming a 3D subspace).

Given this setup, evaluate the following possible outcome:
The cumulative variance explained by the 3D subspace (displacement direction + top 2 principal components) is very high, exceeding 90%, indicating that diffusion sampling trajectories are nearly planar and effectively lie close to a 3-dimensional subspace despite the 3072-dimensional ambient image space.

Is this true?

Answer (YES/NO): NO